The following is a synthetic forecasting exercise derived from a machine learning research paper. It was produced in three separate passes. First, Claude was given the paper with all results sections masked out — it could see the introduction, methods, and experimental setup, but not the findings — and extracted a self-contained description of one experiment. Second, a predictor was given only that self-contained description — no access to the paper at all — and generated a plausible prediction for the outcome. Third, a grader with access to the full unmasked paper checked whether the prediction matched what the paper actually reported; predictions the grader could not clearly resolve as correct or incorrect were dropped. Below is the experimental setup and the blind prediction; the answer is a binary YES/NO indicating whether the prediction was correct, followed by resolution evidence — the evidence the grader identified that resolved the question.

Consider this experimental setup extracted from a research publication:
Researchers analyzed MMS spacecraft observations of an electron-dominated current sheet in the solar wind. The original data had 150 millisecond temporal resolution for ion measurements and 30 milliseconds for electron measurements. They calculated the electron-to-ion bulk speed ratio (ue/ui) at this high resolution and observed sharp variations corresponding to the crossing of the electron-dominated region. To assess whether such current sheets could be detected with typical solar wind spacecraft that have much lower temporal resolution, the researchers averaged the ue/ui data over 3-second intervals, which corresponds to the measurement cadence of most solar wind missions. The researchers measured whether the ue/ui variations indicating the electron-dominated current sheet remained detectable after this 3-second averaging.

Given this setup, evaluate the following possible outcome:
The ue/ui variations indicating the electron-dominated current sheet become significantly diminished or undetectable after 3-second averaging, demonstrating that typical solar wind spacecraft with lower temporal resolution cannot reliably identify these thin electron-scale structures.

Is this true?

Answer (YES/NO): NO